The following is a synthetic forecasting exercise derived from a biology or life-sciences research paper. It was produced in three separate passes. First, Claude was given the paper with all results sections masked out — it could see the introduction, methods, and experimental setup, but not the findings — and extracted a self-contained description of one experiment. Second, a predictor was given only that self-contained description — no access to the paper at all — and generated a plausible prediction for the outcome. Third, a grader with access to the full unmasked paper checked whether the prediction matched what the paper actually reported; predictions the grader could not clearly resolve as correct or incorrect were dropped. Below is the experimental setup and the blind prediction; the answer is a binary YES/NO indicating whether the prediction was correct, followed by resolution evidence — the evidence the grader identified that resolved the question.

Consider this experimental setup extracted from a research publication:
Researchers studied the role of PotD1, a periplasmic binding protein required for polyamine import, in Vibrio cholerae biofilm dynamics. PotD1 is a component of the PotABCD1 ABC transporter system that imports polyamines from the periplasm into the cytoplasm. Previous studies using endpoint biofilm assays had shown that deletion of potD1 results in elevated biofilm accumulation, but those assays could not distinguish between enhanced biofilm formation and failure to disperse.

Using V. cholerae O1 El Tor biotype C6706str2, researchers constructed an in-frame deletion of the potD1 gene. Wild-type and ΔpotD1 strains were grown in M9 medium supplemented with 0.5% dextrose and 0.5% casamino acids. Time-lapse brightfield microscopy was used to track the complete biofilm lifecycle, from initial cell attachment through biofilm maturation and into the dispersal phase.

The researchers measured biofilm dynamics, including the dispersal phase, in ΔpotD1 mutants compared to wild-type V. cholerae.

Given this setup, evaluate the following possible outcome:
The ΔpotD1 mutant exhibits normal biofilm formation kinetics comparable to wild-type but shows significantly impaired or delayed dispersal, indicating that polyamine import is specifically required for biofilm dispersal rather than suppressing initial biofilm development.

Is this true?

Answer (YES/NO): NO